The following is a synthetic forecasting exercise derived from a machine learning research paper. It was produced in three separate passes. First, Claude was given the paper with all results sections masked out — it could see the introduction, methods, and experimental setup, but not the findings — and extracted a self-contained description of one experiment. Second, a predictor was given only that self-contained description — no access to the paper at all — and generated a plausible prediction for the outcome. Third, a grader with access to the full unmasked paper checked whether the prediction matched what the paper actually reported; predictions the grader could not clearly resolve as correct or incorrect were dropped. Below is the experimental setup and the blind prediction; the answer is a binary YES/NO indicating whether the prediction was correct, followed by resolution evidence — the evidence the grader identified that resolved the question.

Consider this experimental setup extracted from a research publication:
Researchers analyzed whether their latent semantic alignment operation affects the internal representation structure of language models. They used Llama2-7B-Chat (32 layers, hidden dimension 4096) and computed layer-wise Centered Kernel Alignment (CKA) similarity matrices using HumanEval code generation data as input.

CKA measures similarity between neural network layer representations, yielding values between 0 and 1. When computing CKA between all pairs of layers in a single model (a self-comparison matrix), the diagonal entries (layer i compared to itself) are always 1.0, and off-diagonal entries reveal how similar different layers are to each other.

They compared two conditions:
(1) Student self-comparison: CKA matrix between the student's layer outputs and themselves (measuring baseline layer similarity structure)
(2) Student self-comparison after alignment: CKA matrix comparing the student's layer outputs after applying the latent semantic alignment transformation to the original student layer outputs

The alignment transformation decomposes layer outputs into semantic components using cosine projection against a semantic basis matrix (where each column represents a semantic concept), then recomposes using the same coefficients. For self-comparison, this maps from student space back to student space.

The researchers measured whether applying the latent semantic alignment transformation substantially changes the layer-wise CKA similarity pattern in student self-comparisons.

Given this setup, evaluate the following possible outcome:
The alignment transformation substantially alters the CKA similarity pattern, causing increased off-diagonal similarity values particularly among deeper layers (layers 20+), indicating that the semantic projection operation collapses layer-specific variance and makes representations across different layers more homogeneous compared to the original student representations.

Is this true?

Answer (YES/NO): NO